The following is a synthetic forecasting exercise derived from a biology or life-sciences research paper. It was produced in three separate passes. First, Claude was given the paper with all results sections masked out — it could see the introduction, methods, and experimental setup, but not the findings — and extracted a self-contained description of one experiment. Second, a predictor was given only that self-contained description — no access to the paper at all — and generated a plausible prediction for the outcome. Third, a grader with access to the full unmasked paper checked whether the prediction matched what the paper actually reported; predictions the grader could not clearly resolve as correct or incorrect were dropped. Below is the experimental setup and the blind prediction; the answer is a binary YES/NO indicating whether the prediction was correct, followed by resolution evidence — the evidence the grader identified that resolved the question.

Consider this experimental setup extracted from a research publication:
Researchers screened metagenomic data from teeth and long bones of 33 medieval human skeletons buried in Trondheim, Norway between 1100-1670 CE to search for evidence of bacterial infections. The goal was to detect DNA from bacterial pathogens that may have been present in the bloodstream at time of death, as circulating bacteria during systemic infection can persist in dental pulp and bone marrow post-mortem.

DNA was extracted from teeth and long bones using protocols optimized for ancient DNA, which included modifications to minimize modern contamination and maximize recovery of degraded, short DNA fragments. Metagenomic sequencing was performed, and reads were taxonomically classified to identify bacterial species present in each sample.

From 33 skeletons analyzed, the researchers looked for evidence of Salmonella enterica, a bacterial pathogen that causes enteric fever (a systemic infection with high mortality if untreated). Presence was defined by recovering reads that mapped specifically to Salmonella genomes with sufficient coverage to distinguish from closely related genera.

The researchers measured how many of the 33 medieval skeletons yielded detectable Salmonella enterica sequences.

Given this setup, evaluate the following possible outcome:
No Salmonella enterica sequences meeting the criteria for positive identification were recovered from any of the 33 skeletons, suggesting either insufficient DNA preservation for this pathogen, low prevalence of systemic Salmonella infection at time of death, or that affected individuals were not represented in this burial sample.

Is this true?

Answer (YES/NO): NO